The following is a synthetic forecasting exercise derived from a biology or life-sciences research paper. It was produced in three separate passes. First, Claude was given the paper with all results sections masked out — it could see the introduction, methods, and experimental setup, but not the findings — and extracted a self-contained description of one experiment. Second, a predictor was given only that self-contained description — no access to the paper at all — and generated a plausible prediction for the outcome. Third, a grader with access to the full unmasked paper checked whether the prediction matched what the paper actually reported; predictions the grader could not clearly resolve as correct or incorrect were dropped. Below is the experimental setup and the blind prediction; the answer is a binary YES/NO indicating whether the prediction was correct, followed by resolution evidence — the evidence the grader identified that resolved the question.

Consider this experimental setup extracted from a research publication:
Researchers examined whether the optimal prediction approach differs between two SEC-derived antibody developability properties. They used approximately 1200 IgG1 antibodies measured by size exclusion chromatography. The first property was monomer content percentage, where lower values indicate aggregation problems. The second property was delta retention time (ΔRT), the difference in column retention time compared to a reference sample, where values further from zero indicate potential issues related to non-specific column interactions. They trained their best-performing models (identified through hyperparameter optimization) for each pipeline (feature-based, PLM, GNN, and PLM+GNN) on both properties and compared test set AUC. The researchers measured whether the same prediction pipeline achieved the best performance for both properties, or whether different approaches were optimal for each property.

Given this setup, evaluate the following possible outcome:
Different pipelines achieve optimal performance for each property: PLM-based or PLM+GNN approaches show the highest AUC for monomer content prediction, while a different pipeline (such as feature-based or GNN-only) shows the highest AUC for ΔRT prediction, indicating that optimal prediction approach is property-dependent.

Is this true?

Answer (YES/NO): YES